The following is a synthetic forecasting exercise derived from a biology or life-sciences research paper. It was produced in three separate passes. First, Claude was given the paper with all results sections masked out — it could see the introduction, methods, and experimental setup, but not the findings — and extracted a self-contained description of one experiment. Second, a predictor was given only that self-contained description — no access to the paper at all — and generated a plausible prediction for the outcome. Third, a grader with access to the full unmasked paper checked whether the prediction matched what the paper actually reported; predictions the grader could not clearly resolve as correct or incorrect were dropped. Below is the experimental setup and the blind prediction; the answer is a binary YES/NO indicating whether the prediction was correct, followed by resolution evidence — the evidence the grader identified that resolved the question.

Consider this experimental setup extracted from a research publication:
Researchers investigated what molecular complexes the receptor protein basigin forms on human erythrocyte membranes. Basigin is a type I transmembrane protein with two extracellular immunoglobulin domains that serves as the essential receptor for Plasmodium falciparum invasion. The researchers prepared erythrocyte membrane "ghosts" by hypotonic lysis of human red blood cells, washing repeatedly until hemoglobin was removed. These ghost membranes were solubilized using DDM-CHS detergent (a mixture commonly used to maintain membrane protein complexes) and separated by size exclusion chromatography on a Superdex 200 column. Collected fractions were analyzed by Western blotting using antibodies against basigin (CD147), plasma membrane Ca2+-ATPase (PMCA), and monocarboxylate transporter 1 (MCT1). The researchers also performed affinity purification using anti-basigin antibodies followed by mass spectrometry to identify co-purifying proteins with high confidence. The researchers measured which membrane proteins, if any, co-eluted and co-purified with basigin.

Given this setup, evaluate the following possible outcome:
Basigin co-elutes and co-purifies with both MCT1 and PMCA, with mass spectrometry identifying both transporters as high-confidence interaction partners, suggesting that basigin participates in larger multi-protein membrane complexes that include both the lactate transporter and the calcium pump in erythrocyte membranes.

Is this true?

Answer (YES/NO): NO